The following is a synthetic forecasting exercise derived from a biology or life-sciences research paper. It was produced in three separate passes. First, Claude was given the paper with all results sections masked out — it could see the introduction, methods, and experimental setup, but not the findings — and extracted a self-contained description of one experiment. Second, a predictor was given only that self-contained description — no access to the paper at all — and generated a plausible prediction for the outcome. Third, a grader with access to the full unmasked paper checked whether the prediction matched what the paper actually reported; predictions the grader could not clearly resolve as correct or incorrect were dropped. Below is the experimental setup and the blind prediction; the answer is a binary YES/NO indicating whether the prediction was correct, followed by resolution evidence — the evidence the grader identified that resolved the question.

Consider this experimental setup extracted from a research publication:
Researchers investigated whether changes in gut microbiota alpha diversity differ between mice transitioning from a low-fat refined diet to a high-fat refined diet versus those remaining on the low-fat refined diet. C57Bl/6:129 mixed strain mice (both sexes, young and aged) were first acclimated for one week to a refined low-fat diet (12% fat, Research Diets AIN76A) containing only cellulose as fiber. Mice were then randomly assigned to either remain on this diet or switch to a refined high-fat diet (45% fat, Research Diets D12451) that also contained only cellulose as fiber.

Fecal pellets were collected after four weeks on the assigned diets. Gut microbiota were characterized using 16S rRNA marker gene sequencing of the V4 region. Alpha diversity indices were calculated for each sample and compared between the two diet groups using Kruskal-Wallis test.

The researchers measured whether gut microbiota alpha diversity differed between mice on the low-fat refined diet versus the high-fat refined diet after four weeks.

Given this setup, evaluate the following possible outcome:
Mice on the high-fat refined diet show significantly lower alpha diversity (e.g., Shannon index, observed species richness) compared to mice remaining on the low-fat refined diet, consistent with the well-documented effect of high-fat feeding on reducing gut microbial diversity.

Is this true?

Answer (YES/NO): NO